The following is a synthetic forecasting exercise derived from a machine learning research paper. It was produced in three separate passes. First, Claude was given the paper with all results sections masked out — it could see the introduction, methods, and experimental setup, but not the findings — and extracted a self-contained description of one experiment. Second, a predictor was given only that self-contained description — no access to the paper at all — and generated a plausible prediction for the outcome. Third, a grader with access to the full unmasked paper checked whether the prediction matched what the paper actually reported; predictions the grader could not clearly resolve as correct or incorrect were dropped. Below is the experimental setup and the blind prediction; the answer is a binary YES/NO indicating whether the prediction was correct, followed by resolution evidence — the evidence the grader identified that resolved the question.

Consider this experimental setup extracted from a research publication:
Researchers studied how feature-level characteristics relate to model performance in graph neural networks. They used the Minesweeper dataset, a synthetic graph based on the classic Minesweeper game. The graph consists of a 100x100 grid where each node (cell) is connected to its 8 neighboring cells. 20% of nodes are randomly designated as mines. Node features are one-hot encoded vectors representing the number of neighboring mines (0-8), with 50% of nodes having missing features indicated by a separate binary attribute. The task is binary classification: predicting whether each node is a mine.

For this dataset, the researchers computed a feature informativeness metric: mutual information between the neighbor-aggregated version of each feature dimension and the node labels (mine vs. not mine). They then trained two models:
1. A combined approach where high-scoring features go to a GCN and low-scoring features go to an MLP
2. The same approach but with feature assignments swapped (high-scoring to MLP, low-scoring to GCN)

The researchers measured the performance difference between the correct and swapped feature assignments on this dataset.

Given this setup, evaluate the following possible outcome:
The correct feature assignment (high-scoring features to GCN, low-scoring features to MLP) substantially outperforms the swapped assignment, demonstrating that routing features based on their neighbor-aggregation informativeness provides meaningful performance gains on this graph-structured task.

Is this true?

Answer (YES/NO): YES